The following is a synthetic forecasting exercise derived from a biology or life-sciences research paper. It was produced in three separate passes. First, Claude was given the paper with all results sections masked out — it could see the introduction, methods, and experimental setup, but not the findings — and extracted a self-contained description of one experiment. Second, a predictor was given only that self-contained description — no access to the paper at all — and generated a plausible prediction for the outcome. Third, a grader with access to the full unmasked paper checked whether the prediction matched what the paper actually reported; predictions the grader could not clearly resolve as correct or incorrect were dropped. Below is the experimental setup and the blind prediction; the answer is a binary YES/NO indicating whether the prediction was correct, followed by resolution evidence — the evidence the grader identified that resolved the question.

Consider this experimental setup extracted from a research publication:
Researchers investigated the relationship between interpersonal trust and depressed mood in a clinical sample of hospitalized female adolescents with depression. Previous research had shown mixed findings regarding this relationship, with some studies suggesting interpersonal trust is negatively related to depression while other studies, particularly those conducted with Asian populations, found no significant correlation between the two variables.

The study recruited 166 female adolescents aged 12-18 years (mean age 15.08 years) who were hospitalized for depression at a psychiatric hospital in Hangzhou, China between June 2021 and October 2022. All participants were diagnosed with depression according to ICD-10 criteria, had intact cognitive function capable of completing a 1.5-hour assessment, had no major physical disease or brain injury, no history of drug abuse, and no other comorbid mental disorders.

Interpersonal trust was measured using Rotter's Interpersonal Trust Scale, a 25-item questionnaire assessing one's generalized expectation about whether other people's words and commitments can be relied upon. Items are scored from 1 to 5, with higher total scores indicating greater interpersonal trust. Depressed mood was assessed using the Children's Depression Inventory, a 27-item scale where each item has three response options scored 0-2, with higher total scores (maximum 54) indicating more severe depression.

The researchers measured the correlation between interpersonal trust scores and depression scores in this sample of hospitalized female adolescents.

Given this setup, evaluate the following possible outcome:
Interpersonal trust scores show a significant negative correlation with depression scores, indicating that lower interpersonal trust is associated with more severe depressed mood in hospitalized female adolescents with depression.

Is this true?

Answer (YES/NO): YES